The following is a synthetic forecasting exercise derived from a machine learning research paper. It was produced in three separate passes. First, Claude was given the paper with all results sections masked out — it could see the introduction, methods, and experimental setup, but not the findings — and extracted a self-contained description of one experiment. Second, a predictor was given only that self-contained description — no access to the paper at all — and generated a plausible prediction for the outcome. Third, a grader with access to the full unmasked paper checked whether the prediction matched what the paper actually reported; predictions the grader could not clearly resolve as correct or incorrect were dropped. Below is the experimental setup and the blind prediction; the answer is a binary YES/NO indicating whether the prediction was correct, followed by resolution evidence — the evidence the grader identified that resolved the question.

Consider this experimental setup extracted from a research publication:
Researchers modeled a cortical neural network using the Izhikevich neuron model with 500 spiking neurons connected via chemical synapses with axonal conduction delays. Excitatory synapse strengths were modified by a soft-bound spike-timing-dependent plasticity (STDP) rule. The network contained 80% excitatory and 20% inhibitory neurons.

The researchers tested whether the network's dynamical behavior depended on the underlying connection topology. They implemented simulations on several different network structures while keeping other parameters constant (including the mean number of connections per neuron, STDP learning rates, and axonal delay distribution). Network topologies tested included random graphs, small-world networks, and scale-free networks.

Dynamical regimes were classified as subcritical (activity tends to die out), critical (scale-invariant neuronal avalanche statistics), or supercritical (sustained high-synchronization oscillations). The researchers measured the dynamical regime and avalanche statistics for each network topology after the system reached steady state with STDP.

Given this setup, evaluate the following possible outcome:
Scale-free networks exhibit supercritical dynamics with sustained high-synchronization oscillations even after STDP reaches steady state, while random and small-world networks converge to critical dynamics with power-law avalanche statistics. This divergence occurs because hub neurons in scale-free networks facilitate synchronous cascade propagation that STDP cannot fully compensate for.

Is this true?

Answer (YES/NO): NO